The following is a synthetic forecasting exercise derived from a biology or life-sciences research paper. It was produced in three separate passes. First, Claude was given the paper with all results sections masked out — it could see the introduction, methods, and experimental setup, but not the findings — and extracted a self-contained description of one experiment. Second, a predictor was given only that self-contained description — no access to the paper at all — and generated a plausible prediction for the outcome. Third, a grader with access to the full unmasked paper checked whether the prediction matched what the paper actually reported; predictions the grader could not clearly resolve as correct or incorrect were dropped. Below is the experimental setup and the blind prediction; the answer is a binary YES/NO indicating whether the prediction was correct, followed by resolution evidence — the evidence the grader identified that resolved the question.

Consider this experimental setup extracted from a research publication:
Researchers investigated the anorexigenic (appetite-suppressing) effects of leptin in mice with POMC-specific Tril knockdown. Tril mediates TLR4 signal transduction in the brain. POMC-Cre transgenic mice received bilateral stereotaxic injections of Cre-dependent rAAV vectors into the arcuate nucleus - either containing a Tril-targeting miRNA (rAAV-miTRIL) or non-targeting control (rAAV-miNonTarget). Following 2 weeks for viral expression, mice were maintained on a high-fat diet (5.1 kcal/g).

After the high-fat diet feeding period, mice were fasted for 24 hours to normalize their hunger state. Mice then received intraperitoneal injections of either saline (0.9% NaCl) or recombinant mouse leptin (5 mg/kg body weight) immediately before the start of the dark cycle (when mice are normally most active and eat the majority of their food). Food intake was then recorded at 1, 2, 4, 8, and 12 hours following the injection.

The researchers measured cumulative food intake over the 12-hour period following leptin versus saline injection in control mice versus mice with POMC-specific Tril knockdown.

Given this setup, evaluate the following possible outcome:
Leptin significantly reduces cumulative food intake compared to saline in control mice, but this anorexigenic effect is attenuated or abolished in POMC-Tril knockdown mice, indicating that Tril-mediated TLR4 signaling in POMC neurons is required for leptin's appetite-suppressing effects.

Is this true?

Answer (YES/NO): NO